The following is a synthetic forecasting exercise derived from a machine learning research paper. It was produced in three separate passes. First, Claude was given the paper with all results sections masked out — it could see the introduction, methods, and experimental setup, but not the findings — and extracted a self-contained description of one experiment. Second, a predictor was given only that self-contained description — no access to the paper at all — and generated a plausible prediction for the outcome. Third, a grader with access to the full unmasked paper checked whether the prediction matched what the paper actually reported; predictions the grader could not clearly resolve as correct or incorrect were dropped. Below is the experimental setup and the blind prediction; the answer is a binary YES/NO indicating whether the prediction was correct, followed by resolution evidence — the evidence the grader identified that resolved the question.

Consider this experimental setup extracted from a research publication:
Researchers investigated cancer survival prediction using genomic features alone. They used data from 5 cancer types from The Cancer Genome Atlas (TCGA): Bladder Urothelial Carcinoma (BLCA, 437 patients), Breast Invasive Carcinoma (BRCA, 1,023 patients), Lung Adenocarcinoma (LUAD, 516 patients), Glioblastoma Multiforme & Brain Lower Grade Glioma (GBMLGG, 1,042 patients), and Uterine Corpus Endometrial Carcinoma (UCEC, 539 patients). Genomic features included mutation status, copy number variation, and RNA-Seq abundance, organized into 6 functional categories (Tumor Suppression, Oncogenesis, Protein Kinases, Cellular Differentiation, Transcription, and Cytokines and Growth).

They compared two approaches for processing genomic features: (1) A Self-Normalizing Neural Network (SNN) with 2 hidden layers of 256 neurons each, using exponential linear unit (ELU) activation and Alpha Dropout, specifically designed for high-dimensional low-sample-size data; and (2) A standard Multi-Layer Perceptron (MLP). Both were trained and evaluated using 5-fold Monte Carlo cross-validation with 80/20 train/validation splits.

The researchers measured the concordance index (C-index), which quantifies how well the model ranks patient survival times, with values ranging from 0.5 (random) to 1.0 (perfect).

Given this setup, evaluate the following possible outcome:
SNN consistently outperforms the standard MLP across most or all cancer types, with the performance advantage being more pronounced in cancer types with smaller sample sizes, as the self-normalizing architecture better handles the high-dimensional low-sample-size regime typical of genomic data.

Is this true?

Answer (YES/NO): NO